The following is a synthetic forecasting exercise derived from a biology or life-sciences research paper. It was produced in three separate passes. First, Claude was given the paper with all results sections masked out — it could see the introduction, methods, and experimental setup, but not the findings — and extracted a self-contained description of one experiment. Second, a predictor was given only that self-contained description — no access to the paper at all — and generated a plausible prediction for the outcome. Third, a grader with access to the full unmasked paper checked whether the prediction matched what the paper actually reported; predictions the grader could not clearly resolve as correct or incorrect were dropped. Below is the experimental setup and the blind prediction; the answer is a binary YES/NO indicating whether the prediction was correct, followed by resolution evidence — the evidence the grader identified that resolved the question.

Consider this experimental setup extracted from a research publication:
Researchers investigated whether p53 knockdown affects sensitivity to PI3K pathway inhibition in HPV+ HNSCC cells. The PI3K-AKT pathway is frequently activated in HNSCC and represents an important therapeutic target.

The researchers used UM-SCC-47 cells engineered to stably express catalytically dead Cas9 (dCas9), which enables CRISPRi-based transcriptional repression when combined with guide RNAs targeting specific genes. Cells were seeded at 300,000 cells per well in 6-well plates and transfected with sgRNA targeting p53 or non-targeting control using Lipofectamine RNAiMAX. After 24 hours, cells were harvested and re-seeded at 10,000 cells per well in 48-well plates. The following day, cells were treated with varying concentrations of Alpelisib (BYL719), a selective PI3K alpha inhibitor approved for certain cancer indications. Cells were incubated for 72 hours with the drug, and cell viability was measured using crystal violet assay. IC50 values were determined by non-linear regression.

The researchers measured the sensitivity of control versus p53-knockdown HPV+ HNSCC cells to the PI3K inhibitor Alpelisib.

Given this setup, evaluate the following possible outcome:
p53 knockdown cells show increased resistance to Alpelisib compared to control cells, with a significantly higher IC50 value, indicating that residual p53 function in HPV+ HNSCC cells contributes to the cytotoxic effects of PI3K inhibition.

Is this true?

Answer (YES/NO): NO